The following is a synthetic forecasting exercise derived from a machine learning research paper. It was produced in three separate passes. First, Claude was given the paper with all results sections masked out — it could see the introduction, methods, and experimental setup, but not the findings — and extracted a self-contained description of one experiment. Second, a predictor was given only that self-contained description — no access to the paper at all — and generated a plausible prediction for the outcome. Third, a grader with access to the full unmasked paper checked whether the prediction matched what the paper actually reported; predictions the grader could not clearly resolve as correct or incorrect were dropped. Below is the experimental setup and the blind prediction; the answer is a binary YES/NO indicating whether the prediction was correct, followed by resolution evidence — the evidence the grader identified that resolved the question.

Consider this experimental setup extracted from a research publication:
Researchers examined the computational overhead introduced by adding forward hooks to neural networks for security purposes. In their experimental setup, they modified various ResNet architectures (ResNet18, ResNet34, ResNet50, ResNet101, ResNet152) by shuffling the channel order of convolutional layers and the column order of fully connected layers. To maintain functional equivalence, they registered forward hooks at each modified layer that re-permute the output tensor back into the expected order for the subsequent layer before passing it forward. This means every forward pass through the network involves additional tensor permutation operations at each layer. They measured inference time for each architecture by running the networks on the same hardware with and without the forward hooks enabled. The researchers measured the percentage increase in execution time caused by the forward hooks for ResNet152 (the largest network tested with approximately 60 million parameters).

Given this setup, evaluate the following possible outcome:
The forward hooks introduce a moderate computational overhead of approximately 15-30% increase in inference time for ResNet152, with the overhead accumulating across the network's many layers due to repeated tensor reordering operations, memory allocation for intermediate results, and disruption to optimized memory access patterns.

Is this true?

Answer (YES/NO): NO